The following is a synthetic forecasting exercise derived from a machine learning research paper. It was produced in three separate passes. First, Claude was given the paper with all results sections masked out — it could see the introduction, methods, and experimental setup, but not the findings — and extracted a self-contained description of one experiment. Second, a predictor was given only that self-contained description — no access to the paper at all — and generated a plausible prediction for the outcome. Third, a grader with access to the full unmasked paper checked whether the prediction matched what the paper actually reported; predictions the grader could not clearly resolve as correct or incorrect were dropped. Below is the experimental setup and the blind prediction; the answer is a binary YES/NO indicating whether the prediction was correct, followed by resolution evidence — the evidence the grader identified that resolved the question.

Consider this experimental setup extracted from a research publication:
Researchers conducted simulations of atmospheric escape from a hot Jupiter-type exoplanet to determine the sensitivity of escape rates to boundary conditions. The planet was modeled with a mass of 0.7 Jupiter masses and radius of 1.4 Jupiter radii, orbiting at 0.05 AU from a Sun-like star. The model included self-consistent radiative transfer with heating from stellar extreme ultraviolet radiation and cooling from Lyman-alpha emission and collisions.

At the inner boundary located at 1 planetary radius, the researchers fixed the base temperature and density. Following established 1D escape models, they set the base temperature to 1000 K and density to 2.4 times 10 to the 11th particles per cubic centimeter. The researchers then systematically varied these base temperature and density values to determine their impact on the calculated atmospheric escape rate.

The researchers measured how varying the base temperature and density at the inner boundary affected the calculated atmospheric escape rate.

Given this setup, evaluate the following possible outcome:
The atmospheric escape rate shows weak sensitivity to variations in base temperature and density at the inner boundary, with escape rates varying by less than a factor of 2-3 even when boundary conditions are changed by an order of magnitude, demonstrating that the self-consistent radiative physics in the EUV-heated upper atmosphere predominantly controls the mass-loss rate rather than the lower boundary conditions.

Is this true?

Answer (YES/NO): YES